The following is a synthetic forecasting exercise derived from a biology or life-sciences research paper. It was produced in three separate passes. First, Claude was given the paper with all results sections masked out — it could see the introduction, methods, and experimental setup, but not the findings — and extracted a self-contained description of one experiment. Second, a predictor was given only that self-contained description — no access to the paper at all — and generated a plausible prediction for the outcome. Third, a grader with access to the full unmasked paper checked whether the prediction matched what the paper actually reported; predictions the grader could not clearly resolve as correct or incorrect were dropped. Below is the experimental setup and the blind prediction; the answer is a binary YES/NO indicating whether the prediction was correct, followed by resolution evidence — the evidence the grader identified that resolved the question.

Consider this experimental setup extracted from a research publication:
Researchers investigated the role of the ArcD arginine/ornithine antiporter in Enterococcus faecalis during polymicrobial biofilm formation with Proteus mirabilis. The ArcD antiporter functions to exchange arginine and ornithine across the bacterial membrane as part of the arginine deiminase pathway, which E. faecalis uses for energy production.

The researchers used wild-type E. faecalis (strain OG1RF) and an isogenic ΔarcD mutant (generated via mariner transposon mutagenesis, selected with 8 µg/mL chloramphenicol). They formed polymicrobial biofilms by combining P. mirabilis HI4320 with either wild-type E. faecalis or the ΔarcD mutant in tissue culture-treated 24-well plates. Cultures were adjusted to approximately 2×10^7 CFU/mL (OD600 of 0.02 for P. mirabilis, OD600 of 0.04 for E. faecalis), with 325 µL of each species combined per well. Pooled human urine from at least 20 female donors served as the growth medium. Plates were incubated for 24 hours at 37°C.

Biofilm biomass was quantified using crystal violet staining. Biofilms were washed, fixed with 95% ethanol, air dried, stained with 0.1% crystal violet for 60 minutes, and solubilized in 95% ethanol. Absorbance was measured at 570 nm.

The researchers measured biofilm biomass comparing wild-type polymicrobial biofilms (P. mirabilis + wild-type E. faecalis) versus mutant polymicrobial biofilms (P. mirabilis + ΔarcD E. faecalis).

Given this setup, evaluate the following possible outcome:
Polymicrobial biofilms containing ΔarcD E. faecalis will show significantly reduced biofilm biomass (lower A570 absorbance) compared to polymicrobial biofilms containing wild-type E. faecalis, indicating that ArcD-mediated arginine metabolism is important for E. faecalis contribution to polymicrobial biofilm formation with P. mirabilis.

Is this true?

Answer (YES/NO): NO